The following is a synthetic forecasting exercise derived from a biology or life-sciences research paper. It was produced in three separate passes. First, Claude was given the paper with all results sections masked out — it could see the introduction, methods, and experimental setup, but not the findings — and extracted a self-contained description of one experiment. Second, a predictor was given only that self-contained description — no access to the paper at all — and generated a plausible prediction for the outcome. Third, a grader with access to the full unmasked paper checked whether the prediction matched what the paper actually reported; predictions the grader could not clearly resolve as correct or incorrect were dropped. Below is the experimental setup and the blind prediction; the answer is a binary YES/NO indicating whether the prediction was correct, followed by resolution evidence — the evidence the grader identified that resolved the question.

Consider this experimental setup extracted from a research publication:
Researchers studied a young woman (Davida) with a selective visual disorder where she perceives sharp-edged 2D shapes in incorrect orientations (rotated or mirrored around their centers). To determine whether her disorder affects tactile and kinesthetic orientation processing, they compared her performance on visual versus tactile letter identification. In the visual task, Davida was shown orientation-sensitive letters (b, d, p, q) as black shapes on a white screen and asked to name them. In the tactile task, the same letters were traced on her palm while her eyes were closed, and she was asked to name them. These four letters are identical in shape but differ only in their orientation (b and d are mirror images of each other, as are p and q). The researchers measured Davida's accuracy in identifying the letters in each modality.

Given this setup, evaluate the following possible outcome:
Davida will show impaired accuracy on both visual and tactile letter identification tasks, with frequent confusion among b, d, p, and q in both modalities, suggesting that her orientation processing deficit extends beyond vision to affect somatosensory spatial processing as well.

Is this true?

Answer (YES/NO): NO